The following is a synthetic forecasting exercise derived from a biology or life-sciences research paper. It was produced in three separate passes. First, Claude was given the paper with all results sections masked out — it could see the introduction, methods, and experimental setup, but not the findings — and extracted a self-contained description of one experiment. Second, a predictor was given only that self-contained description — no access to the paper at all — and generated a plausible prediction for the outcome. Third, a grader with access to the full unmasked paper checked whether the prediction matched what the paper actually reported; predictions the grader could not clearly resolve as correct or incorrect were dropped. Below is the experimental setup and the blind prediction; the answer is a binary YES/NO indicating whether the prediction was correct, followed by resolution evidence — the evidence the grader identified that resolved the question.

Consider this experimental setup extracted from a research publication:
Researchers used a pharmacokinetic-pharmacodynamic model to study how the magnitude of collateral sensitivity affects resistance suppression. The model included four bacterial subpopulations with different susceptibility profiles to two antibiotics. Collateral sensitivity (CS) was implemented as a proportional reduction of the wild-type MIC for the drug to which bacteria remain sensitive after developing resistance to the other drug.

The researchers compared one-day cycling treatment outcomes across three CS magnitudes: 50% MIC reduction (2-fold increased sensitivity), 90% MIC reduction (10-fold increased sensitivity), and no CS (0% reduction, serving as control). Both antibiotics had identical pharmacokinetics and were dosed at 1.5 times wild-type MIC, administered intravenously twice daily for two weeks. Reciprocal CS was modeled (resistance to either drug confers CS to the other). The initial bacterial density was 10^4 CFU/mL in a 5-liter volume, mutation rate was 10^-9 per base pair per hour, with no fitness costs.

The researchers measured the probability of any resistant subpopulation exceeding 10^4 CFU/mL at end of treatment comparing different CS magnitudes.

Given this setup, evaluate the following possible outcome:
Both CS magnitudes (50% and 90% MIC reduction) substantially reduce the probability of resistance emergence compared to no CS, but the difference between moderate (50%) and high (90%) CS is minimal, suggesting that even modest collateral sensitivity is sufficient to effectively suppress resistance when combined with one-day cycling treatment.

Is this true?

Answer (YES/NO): YES